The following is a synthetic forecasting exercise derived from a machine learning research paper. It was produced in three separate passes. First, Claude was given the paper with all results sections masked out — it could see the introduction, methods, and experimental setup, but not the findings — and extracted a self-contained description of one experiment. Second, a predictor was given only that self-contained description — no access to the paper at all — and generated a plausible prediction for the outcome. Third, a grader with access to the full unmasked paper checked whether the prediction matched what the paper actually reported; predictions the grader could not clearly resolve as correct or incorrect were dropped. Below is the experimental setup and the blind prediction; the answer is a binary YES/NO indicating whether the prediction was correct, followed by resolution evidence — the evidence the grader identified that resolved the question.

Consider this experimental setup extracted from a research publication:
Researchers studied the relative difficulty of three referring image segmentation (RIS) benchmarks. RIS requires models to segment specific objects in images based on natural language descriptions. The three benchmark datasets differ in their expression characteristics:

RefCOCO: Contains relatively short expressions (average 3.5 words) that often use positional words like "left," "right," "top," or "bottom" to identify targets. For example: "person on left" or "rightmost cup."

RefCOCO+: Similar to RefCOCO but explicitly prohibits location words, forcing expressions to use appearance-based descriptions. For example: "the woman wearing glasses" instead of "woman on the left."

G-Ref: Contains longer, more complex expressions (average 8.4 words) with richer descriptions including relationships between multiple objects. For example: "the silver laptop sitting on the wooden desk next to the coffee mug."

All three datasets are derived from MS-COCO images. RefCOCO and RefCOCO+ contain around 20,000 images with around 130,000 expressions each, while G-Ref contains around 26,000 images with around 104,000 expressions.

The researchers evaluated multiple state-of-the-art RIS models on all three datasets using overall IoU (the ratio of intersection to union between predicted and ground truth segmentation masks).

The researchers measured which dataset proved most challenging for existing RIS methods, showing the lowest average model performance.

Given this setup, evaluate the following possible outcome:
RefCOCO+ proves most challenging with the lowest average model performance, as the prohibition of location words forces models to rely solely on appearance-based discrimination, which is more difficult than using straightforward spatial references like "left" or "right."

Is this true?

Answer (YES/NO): NO